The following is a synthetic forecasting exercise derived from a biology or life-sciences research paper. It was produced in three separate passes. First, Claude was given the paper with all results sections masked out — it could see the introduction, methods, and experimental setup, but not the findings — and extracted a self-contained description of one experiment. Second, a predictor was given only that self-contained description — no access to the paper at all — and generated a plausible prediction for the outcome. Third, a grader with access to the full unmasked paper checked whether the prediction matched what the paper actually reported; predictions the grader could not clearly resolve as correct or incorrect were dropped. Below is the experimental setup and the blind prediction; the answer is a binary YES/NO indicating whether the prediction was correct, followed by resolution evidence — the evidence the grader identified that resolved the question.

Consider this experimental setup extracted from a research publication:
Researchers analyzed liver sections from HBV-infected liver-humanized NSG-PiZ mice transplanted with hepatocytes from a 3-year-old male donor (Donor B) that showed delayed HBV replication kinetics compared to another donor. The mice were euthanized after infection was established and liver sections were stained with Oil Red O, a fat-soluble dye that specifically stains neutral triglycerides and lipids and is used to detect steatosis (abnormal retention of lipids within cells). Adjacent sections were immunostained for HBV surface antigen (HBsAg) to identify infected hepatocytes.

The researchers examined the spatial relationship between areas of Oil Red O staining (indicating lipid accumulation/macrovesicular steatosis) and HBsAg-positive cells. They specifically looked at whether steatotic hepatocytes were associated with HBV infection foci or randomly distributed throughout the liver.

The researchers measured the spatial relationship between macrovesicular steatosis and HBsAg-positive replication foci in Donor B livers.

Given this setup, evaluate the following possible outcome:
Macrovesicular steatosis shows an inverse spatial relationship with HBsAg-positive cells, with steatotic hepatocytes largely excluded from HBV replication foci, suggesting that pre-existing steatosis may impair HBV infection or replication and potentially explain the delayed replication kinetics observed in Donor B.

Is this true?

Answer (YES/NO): NO